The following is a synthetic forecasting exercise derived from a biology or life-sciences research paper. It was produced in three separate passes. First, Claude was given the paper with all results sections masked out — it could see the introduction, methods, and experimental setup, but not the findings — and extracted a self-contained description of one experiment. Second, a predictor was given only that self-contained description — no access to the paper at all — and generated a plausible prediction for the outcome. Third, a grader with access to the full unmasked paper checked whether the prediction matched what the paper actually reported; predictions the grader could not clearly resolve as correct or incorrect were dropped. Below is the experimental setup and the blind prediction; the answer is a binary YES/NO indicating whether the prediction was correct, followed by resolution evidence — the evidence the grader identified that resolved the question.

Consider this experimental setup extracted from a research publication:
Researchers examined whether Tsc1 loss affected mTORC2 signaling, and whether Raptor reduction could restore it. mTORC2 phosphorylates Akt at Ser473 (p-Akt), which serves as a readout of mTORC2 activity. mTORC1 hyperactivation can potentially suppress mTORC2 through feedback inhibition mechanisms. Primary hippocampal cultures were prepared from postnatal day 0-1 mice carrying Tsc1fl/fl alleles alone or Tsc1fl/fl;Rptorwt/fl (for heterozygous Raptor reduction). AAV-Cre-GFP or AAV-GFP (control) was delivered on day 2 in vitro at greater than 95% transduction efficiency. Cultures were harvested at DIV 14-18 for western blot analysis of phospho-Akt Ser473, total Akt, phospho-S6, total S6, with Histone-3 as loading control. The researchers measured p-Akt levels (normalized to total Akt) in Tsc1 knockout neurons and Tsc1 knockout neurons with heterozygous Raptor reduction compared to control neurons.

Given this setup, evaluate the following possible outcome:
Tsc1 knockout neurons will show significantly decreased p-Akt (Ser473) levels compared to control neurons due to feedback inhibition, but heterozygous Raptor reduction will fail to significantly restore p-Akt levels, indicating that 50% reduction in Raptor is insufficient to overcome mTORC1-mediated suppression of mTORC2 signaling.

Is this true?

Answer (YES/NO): NO